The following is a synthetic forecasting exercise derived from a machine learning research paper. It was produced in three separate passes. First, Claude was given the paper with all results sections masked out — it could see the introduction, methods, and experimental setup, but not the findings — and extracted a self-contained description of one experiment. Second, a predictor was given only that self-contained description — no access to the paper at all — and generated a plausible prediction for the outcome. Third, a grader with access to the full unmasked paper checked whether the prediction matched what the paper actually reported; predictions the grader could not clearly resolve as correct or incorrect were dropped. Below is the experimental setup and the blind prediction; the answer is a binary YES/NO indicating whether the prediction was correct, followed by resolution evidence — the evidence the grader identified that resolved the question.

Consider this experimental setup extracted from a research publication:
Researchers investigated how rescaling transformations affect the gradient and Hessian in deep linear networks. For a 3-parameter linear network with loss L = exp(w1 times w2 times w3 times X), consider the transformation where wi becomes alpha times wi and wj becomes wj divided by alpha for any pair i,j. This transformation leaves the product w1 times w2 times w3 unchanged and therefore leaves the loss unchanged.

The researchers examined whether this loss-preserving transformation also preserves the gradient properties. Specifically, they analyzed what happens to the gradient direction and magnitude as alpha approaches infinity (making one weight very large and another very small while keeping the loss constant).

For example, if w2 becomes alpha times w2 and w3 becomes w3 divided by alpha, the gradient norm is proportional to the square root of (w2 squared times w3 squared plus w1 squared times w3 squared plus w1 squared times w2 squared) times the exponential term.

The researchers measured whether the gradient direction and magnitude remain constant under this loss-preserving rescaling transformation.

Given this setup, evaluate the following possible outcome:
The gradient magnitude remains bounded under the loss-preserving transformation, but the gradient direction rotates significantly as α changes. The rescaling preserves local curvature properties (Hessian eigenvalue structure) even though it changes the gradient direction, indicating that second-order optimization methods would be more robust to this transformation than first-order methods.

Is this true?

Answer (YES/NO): NO